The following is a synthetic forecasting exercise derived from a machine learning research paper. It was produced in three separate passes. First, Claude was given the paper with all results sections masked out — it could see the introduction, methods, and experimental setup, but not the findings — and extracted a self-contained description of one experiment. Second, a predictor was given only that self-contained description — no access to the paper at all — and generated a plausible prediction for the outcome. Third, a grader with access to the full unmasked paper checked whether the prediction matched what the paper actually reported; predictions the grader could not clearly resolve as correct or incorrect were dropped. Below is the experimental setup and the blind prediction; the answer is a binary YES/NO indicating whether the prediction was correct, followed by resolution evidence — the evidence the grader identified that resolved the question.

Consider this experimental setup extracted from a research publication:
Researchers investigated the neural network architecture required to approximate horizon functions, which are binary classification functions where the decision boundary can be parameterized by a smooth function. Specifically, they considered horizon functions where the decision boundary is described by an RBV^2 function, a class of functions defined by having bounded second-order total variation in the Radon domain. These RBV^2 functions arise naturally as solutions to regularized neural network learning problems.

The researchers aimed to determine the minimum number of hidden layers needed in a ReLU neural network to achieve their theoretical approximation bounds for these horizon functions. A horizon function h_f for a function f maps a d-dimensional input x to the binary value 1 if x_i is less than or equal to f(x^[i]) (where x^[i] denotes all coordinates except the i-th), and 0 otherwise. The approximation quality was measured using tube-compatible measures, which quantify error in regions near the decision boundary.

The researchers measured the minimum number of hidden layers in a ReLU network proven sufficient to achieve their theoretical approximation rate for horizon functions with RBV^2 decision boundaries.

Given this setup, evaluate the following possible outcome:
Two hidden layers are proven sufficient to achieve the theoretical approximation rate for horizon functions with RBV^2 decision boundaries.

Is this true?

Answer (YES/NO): YES